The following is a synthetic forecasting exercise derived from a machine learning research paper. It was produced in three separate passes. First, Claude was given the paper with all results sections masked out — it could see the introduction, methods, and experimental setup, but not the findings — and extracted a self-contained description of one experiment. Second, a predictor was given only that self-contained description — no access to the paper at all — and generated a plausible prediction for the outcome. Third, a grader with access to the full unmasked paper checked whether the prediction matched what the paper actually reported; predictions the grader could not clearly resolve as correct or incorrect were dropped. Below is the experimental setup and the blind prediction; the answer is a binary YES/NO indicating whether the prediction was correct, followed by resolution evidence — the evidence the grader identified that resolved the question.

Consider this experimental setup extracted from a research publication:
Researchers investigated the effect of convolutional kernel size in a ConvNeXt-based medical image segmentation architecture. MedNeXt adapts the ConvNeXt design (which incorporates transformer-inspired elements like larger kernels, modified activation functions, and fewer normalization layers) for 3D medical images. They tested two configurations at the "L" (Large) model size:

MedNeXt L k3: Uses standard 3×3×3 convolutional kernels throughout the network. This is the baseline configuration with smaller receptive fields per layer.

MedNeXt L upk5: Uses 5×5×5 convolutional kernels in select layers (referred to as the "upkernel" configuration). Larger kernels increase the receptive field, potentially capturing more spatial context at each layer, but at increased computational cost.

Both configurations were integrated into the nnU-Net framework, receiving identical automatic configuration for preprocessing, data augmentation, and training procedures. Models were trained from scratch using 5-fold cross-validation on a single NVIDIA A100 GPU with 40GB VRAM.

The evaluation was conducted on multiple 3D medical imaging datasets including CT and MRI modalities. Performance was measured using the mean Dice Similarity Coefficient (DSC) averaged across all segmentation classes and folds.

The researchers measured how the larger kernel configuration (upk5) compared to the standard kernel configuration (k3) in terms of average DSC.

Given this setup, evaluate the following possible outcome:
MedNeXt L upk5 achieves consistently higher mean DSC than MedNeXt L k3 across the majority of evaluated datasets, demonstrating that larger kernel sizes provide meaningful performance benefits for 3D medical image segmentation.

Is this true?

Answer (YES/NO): NO